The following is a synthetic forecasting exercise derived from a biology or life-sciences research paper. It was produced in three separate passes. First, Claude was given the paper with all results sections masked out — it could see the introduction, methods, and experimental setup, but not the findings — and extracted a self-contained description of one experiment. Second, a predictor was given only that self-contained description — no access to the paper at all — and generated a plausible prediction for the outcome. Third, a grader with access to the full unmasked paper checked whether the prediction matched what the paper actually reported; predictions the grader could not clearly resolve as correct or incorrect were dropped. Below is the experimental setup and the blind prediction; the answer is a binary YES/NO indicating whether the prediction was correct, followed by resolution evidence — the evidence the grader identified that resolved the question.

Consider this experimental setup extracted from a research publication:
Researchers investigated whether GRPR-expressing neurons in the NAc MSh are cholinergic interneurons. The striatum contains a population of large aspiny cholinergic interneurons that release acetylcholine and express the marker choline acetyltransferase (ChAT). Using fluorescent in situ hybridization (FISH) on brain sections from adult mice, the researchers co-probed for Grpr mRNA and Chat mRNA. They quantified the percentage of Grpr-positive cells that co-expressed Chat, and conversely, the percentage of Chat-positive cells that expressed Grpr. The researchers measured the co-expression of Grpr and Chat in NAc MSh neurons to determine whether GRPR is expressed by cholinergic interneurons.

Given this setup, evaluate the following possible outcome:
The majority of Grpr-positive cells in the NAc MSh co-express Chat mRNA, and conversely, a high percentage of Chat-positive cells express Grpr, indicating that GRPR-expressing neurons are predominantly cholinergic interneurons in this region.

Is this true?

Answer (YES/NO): NO